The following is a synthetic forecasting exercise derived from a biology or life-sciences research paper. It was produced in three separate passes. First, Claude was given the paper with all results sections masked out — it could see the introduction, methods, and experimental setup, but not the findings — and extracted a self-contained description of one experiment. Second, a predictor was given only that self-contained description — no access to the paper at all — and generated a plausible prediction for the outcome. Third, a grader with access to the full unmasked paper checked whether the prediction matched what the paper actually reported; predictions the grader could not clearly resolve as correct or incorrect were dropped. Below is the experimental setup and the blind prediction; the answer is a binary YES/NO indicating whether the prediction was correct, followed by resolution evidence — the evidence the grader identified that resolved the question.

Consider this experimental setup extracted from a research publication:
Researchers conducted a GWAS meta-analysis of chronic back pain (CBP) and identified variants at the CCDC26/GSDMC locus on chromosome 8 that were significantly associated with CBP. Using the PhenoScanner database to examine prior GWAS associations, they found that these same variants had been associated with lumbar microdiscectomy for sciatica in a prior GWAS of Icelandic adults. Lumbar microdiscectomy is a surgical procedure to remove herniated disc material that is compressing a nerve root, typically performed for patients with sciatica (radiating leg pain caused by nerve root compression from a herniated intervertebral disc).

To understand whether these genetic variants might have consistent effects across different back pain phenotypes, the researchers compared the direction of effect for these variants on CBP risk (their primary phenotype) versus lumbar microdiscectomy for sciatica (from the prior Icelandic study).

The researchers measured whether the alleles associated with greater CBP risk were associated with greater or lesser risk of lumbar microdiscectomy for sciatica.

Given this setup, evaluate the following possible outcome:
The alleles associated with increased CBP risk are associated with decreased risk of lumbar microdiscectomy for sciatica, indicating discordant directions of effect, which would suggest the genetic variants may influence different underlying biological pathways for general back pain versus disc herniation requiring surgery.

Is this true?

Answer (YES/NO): NO